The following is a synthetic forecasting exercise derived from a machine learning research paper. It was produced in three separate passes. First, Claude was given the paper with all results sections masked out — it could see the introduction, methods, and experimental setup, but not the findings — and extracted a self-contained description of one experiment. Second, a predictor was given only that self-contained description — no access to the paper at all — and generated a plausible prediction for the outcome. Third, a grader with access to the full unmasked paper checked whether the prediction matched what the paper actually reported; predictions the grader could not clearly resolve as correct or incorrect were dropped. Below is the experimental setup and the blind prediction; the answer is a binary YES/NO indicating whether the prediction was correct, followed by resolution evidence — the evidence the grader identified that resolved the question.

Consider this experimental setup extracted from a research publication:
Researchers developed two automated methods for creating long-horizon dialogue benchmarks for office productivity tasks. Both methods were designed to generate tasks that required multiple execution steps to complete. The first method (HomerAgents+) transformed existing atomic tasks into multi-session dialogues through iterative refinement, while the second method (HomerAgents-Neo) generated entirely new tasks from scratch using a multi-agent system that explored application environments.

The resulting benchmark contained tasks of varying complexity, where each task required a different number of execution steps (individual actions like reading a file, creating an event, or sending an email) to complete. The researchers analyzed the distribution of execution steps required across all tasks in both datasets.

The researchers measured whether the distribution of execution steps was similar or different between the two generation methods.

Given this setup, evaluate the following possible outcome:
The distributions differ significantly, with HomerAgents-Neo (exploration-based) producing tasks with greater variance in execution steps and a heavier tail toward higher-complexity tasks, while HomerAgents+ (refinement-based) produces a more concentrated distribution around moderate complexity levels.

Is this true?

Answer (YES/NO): NO